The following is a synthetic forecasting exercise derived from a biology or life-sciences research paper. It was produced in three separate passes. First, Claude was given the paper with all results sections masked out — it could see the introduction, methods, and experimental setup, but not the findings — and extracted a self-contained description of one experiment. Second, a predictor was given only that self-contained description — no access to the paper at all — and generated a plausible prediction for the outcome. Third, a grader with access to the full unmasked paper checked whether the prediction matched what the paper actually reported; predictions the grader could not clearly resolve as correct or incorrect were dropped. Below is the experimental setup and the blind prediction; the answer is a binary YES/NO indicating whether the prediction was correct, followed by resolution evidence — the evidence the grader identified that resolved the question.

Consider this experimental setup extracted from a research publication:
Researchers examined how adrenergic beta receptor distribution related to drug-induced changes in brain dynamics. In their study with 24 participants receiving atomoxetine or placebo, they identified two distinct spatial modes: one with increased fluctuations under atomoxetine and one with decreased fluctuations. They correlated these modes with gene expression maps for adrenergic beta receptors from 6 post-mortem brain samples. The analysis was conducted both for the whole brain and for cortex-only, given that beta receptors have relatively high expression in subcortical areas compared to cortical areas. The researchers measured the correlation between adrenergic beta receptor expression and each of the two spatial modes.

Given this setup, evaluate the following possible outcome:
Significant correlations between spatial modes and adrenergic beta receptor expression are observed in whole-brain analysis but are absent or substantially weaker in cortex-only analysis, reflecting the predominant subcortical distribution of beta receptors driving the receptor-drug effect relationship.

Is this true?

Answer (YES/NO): YES